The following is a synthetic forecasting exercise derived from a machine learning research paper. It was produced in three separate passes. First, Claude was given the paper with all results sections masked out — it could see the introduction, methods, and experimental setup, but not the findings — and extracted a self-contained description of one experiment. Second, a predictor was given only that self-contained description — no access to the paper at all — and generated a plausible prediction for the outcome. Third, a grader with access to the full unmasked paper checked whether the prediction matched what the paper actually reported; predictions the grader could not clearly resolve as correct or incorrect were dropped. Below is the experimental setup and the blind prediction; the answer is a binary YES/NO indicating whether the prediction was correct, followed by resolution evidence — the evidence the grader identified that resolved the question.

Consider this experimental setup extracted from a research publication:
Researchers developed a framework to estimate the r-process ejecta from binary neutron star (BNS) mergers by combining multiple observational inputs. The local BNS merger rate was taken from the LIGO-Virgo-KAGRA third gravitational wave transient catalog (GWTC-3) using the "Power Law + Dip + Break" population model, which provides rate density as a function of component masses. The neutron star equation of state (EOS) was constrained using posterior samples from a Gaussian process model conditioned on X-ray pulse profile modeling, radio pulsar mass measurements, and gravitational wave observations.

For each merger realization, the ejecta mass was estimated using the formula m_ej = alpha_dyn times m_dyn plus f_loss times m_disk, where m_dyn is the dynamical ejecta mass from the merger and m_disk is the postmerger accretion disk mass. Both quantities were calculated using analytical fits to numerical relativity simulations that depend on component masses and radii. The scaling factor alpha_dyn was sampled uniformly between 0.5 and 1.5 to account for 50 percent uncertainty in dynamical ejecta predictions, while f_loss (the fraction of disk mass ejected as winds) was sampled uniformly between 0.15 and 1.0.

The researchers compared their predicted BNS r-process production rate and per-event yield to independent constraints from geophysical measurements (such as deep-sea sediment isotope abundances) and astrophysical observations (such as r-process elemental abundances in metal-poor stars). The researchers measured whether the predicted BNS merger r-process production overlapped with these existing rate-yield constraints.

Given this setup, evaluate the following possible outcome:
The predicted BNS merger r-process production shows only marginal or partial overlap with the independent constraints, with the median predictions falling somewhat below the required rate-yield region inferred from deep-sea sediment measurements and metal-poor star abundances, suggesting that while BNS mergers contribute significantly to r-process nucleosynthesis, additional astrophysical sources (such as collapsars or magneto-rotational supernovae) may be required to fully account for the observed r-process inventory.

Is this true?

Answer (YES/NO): NO